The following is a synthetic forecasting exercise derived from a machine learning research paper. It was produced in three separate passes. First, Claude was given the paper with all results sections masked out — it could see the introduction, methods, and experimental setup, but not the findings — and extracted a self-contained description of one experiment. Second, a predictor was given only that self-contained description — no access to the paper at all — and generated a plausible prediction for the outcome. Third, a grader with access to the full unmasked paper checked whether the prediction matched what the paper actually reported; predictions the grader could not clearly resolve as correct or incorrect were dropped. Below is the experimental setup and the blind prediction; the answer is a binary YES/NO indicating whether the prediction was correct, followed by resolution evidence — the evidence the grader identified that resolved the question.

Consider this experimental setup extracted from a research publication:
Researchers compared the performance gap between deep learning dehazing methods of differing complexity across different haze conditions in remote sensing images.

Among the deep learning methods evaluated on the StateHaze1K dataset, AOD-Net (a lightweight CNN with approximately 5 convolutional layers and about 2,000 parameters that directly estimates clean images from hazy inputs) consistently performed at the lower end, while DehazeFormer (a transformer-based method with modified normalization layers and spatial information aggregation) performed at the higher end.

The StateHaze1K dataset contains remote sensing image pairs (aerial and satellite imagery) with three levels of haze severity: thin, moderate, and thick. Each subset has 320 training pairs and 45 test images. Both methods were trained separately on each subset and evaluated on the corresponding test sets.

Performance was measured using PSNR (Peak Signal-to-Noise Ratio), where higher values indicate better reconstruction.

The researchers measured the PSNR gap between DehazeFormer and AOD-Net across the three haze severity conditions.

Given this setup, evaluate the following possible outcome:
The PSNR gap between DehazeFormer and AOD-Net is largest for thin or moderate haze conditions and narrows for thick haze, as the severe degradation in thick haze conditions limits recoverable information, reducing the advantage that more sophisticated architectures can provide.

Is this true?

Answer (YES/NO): NO